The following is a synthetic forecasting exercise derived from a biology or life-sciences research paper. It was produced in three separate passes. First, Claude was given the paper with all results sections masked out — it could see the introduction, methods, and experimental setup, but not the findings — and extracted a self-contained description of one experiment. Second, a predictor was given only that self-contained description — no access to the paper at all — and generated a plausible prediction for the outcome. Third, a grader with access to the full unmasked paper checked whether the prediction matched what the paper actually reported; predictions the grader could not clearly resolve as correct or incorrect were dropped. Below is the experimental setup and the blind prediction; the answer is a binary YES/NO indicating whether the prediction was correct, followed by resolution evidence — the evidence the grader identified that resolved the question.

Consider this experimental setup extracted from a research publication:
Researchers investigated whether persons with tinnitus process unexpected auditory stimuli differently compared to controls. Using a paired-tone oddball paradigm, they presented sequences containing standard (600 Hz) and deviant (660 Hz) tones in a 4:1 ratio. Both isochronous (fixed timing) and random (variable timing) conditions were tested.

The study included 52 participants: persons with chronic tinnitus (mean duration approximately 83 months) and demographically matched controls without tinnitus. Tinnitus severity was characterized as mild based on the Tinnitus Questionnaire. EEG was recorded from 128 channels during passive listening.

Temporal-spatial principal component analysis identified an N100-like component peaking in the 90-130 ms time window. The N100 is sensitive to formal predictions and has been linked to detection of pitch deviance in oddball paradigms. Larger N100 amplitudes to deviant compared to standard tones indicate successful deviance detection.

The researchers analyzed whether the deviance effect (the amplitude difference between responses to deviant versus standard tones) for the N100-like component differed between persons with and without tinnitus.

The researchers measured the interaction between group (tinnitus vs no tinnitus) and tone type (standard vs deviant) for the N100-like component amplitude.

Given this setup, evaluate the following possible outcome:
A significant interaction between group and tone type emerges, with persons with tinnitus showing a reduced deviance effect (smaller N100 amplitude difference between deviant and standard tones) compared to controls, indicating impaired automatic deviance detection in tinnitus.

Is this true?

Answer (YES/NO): NO